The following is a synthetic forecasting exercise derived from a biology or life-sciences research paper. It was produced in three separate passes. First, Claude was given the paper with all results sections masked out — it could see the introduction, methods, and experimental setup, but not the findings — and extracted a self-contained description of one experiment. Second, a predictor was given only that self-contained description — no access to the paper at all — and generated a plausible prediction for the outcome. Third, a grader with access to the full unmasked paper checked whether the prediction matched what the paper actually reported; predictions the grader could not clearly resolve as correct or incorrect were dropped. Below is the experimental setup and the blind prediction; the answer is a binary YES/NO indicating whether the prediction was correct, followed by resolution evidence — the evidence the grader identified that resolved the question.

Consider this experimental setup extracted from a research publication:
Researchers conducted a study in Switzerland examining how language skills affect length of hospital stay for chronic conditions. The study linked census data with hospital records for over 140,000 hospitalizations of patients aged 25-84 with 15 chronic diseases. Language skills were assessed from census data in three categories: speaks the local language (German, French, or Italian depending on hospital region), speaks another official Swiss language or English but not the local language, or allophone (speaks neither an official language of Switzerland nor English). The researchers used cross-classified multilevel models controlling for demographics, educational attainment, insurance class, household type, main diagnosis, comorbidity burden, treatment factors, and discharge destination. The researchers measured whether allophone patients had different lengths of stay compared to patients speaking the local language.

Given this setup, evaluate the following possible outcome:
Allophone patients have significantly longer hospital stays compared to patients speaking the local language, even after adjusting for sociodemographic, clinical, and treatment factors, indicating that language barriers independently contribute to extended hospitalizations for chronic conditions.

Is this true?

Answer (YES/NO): YES